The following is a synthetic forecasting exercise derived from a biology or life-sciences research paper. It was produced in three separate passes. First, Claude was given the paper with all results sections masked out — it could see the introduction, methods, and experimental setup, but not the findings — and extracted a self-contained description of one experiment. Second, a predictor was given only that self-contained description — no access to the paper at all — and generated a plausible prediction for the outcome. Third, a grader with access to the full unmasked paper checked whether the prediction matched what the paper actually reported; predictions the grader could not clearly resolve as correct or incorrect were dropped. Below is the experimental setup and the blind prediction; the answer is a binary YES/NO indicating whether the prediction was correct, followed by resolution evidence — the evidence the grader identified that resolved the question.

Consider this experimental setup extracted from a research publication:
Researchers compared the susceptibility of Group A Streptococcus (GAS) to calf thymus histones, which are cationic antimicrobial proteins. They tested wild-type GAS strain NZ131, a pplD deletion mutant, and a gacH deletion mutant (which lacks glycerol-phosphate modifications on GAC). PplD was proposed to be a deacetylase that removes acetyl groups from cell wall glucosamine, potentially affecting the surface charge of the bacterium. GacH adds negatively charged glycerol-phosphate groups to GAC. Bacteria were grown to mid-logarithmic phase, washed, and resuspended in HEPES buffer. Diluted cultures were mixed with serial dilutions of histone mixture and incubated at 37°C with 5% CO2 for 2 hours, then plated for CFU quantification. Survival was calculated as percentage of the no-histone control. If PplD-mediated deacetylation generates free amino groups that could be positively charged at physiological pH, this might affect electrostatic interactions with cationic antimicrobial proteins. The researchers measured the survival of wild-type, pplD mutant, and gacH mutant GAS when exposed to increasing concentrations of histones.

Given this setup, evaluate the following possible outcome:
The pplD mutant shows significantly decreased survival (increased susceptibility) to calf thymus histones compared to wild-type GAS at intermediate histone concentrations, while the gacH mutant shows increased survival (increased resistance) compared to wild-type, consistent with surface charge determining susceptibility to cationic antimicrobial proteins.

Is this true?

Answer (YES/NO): NO